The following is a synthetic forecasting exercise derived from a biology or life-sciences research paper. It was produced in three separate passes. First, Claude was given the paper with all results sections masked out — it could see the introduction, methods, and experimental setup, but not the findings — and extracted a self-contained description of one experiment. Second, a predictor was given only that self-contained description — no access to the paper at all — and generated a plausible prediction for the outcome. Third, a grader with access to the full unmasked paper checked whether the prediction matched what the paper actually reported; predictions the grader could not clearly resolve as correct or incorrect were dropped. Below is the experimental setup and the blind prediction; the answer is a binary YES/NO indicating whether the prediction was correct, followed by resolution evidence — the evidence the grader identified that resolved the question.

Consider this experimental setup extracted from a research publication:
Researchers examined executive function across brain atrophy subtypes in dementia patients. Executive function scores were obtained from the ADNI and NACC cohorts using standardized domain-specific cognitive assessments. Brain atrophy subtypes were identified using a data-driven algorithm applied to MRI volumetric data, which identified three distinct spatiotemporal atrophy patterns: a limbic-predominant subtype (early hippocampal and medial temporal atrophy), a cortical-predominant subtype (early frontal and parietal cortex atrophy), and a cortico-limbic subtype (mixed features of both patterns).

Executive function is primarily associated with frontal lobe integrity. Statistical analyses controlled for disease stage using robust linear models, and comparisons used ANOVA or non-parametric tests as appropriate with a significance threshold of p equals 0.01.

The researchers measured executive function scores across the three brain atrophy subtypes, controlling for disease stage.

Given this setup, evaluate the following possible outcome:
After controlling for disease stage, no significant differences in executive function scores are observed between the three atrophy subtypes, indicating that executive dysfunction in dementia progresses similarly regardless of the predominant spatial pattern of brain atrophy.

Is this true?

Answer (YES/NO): NO